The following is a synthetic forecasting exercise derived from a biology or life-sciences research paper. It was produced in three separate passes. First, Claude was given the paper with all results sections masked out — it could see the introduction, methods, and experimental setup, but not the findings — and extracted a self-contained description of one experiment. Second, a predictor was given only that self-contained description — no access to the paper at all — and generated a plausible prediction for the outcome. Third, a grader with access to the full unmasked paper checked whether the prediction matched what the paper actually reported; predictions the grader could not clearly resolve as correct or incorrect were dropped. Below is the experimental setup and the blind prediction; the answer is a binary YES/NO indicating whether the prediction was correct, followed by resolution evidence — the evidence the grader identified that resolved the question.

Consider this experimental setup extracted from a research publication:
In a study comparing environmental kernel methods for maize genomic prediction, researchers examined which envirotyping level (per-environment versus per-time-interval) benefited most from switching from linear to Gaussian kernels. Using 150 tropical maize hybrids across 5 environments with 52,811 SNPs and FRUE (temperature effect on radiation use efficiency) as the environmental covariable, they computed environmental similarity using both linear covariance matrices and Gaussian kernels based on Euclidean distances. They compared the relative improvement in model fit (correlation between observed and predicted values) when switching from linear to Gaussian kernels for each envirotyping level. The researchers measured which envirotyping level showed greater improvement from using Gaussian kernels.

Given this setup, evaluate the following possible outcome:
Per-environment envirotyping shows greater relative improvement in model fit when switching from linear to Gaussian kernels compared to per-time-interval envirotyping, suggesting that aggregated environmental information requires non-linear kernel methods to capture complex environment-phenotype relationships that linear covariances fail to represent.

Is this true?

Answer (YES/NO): YES